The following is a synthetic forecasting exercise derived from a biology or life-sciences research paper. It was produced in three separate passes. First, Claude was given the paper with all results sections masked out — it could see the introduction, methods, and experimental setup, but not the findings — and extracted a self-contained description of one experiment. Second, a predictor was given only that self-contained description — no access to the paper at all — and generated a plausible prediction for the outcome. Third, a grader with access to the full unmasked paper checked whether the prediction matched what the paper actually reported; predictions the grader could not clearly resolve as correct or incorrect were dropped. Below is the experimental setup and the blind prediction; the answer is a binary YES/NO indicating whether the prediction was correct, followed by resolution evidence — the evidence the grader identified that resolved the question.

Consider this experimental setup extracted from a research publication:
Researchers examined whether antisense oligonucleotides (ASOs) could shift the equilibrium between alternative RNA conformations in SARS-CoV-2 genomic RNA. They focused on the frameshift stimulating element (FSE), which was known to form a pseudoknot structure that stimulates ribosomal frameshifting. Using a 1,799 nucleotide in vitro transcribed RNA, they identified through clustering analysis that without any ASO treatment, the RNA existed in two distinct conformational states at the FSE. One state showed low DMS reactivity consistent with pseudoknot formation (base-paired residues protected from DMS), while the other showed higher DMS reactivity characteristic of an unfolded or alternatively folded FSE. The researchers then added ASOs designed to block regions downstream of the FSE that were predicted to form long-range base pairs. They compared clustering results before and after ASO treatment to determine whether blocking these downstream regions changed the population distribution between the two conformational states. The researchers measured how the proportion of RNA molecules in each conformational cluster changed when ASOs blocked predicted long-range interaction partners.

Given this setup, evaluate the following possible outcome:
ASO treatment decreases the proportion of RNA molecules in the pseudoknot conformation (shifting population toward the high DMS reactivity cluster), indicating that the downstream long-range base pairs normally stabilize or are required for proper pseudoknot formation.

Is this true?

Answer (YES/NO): NO